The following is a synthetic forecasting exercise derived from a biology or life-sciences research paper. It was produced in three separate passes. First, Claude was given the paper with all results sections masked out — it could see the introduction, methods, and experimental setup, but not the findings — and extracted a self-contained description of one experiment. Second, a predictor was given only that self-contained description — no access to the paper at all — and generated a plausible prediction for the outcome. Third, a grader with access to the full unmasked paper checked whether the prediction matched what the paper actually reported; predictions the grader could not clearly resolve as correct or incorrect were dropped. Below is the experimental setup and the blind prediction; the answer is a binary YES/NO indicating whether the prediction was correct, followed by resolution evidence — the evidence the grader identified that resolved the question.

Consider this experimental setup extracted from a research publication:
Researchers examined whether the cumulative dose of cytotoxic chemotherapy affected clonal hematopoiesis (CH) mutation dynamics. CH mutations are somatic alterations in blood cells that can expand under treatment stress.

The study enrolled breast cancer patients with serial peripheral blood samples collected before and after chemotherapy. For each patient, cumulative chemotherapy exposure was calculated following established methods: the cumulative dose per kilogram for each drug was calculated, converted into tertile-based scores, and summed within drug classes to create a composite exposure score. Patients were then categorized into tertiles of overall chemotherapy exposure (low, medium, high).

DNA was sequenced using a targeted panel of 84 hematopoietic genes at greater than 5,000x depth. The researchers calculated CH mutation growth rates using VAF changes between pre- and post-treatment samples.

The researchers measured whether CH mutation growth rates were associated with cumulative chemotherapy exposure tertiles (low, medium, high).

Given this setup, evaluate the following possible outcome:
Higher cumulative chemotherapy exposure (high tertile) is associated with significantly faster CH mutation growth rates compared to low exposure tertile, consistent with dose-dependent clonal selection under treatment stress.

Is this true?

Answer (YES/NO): YES